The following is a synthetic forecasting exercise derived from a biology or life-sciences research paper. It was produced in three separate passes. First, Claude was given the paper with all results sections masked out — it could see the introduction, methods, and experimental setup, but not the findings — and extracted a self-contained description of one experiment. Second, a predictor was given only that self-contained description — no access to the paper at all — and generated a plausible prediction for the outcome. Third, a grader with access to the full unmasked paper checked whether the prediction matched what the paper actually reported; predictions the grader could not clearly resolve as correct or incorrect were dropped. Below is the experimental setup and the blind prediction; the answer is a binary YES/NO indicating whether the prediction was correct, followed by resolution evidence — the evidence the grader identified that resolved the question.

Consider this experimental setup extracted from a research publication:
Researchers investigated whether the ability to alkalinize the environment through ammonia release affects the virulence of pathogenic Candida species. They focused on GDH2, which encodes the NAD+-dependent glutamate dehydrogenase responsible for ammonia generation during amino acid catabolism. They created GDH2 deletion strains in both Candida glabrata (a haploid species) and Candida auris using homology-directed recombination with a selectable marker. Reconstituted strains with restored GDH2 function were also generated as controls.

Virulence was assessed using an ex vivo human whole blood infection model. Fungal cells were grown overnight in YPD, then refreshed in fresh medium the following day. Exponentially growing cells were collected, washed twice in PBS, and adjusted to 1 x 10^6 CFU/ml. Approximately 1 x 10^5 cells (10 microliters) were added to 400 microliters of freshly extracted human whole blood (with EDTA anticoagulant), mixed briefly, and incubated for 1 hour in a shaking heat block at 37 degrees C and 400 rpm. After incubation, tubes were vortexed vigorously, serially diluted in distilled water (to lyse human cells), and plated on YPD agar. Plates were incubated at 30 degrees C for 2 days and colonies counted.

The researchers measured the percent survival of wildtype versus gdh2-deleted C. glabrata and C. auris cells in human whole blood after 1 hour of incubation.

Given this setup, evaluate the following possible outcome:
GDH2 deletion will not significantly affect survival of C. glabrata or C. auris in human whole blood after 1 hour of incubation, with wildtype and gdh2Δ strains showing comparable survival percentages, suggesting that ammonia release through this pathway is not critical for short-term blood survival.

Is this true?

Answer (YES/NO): YES